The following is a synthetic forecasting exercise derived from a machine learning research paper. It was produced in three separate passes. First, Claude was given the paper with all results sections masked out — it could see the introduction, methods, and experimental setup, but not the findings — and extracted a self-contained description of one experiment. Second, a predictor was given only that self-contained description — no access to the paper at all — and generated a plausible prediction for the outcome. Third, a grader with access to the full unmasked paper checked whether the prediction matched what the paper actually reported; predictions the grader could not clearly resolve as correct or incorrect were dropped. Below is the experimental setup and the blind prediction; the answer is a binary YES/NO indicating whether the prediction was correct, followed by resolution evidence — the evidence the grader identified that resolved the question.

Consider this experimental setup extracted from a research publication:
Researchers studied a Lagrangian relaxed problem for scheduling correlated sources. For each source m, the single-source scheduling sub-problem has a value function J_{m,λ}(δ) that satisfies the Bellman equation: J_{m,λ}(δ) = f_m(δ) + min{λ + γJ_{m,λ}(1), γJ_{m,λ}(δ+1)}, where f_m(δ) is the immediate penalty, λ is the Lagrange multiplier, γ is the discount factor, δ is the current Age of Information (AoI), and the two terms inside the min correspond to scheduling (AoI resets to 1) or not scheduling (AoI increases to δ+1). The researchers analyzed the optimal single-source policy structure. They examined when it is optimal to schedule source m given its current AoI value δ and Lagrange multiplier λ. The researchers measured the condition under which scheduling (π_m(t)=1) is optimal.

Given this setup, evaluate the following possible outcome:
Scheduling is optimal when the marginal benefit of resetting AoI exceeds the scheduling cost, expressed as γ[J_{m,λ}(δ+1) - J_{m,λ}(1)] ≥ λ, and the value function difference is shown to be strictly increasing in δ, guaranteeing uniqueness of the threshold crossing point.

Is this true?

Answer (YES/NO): NO